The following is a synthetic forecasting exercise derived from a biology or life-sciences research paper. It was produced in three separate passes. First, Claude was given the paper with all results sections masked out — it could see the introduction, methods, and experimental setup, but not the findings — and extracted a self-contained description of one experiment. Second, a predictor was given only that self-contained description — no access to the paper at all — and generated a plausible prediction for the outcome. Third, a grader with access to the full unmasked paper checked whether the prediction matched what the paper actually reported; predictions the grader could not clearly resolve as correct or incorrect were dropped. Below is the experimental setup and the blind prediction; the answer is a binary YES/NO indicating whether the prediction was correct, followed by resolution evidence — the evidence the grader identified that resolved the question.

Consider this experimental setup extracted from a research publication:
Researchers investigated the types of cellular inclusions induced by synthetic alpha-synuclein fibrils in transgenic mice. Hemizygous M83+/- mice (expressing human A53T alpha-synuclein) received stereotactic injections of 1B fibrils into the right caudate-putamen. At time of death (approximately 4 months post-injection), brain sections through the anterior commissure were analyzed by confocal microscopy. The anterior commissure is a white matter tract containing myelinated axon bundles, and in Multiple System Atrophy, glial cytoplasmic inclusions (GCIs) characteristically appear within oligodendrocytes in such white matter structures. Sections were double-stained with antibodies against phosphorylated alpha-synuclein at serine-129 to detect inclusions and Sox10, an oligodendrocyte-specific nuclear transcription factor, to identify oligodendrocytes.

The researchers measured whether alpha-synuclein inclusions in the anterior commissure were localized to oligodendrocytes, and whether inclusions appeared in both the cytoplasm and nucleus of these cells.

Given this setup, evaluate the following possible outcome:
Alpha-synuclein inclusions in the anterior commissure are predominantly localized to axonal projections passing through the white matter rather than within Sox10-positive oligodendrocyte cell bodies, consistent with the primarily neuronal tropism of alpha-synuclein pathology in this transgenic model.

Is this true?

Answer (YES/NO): NO